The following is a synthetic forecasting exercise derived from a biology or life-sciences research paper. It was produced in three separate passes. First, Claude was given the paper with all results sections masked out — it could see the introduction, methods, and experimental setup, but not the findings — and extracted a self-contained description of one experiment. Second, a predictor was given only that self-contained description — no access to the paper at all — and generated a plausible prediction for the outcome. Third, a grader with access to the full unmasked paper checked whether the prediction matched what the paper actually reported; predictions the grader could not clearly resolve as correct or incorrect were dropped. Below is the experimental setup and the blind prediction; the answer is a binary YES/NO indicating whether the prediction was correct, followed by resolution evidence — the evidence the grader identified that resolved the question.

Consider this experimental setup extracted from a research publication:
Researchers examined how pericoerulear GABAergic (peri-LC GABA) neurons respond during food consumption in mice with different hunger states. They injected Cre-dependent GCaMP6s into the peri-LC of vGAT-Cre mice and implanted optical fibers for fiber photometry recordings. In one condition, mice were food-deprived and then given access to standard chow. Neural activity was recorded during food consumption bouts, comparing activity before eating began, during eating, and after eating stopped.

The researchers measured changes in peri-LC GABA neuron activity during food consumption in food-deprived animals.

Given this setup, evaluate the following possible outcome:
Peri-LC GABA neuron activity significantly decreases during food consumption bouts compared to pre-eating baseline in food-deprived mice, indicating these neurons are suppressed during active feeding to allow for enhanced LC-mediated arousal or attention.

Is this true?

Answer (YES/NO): YES